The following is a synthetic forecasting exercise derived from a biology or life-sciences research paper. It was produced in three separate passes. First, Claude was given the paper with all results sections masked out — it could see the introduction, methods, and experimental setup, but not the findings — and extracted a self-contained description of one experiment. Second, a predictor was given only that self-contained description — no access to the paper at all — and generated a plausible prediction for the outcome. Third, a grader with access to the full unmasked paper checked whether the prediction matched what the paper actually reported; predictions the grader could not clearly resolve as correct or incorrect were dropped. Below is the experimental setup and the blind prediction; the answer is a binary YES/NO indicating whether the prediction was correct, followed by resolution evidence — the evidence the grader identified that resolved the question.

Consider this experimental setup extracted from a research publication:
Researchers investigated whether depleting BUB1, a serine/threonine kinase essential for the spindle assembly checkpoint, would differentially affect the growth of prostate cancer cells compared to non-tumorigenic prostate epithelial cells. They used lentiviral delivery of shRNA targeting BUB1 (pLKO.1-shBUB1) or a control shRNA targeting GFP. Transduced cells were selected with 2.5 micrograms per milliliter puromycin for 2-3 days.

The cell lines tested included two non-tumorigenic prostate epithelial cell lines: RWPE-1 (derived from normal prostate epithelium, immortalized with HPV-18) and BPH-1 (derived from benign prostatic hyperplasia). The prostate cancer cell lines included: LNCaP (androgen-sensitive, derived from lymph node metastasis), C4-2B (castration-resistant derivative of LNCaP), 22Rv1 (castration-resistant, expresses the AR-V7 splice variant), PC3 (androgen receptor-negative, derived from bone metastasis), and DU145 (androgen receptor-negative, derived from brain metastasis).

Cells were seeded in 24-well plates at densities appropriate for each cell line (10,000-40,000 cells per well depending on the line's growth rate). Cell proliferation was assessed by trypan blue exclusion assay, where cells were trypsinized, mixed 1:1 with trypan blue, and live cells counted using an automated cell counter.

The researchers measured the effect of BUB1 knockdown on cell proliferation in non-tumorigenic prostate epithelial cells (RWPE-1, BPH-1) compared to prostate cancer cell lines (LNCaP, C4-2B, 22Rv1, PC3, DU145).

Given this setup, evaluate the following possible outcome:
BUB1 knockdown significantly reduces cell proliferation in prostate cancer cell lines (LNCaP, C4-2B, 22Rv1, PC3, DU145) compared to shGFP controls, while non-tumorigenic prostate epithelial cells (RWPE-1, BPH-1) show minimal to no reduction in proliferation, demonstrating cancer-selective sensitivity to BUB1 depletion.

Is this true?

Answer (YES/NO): NO